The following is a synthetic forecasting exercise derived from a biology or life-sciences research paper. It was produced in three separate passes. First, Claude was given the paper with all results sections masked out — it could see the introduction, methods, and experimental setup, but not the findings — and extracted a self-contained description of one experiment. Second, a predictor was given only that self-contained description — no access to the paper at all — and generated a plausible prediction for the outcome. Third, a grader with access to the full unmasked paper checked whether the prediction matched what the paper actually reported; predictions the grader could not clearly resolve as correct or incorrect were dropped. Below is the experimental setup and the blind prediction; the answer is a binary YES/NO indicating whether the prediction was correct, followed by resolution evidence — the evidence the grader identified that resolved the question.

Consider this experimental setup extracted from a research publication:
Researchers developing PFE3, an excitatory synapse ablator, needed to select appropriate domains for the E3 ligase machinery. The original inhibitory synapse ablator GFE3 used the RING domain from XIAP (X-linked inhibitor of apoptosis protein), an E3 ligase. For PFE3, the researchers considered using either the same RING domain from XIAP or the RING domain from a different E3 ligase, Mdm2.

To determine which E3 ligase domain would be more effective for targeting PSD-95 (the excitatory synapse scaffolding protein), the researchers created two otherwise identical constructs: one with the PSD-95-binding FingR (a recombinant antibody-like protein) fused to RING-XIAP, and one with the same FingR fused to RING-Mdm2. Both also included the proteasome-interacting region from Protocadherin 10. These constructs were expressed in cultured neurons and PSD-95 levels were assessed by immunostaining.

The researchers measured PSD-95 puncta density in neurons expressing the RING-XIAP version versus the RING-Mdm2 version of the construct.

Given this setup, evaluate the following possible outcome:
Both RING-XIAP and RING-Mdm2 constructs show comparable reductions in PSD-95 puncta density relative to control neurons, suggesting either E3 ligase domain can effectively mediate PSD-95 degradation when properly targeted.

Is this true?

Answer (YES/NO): NO